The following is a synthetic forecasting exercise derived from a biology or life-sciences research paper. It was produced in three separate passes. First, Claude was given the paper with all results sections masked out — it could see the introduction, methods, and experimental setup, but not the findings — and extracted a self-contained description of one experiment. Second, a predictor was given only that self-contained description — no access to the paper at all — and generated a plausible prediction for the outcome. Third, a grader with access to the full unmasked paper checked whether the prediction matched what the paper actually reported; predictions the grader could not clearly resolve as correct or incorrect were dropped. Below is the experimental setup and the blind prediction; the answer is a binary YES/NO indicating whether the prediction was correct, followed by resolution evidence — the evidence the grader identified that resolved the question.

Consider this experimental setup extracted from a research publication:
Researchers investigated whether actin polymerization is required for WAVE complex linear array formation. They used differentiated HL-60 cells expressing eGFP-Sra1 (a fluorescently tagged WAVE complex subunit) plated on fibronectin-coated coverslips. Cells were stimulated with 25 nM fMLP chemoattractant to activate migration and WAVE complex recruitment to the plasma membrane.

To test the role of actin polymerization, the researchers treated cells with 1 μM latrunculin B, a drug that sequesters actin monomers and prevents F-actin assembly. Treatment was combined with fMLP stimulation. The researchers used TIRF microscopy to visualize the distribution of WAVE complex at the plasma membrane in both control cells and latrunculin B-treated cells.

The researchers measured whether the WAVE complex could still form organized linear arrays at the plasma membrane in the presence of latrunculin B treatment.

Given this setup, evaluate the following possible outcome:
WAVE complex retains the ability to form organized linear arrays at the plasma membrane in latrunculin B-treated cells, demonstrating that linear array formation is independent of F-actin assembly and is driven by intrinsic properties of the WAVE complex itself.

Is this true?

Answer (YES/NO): NO